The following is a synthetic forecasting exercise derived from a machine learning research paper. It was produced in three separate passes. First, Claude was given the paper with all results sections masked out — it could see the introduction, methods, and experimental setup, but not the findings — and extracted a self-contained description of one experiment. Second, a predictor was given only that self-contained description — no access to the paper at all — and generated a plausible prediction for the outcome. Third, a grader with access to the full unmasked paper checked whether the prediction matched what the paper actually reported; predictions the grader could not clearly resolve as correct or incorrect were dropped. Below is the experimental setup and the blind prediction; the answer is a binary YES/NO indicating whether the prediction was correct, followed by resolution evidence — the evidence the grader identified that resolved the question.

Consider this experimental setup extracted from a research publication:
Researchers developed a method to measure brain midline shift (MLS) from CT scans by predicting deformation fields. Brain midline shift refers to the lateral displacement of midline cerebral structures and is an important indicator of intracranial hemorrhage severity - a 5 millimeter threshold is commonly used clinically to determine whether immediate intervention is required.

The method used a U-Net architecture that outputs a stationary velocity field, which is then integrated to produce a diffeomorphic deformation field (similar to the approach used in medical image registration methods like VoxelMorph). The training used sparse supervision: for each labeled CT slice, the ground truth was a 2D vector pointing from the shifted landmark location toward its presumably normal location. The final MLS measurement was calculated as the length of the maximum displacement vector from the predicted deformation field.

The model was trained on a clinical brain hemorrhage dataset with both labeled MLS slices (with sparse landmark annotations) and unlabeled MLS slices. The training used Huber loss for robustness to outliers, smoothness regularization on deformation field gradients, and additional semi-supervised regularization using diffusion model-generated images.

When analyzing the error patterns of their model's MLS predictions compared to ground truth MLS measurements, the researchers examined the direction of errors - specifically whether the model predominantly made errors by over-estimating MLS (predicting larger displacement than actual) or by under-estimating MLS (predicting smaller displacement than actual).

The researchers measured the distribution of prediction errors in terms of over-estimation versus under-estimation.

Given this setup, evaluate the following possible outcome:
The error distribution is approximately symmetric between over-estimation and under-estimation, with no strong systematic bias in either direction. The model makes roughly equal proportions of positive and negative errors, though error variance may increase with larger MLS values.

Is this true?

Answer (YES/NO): NO